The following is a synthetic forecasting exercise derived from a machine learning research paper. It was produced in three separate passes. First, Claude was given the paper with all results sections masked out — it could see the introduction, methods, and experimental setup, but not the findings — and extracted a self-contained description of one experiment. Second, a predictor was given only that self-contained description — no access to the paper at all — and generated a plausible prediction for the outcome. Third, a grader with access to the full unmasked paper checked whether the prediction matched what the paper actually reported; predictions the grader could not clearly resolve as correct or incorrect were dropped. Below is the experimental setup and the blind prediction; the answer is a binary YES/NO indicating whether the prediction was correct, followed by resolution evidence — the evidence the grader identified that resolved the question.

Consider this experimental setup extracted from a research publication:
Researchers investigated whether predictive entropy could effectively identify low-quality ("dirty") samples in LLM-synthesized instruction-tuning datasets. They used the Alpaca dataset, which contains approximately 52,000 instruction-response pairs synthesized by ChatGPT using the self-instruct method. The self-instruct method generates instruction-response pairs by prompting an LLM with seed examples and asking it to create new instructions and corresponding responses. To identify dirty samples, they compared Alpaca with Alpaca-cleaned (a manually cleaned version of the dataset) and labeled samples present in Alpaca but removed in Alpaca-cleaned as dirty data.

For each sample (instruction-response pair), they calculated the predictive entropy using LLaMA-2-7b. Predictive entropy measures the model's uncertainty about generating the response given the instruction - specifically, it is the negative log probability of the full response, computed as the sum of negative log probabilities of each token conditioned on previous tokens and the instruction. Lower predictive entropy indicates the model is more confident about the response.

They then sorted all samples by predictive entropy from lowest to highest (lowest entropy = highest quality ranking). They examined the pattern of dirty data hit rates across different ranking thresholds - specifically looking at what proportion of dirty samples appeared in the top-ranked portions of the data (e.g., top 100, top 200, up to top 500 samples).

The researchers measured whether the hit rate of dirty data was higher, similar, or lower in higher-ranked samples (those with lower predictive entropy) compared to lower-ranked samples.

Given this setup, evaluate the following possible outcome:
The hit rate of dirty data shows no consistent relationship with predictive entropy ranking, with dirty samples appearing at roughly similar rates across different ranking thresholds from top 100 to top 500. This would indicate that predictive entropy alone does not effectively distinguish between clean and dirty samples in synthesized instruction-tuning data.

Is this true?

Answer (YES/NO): NO